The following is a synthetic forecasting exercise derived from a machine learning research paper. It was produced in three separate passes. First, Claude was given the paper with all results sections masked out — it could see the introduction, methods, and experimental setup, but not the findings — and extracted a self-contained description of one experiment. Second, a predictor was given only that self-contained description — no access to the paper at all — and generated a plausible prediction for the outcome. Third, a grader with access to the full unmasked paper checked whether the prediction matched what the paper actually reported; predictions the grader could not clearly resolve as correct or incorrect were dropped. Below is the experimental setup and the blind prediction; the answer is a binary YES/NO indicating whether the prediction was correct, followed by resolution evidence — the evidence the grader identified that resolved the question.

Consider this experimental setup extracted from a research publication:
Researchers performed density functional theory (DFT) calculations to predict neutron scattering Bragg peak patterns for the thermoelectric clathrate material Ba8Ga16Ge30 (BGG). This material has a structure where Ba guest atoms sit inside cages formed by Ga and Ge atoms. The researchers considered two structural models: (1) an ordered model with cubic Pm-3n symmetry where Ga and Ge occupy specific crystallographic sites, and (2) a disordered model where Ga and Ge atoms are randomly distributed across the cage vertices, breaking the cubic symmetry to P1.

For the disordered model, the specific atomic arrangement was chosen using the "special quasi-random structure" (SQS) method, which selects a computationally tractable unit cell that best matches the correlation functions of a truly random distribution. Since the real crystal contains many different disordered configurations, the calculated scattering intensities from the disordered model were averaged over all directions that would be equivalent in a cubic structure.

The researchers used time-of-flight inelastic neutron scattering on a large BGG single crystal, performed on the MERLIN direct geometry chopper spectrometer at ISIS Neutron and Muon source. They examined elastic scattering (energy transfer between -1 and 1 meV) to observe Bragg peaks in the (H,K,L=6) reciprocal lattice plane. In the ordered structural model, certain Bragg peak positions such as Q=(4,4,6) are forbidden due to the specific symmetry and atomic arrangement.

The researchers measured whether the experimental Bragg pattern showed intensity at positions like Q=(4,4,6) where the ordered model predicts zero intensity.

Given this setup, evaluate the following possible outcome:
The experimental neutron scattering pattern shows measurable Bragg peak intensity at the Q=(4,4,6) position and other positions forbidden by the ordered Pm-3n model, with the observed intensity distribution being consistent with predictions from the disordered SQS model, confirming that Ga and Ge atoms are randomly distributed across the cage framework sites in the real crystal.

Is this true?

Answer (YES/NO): YES